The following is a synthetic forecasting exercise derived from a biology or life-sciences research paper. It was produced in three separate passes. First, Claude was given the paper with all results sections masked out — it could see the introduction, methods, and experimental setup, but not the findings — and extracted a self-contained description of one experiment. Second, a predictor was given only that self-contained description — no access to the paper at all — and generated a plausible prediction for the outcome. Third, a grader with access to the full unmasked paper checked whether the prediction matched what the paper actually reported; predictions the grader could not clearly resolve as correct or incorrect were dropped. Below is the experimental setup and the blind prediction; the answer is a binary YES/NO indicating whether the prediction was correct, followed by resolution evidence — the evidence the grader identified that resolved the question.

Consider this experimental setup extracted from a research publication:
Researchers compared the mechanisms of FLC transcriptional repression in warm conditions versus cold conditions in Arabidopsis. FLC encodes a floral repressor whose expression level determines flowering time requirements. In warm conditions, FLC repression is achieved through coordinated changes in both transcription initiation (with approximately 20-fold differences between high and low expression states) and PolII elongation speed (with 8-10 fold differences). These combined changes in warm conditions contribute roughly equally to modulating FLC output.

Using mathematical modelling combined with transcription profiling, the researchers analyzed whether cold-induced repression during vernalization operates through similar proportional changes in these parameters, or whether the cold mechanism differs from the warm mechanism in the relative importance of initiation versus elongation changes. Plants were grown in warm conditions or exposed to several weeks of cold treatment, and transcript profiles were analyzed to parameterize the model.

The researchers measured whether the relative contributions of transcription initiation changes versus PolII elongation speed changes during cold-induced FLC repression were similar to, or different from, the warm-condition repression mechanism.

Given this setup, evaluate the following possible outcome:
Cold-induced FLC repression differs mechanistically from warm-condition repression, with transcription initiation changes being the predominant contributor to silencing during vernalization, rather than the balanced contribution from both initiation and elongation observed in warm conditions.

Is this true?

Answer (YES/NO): YES